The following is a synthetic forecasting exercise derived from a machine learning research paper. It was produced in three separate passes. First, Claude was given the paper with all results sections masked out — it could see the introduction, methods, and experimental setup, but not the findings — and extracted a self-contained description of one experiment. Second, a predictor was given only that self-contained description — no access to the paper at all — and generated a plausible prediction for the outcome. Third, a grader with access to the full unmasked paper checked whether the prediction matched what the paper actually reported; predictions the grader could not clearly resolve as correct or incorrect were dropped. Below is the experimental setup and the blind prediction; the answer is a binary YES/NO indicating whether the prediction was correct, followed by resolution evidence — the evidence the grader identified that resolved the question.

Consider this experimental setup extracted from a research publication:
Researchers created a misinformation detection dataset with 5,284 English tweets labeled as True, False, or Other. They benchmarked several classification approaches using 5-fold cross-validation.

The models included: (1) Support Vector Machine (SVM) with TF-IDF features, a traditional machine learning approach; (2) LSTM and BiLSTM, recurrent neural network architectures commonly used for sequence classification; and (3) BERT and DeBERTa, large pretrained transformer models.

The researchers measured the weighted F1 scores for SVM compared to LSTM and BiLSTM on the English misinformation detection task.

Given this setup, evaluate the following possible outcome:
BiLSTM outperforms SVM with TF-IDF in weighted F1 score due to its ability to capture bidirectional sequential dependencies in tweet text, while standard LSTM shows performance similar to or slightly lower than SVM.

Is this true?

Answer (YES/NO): NO